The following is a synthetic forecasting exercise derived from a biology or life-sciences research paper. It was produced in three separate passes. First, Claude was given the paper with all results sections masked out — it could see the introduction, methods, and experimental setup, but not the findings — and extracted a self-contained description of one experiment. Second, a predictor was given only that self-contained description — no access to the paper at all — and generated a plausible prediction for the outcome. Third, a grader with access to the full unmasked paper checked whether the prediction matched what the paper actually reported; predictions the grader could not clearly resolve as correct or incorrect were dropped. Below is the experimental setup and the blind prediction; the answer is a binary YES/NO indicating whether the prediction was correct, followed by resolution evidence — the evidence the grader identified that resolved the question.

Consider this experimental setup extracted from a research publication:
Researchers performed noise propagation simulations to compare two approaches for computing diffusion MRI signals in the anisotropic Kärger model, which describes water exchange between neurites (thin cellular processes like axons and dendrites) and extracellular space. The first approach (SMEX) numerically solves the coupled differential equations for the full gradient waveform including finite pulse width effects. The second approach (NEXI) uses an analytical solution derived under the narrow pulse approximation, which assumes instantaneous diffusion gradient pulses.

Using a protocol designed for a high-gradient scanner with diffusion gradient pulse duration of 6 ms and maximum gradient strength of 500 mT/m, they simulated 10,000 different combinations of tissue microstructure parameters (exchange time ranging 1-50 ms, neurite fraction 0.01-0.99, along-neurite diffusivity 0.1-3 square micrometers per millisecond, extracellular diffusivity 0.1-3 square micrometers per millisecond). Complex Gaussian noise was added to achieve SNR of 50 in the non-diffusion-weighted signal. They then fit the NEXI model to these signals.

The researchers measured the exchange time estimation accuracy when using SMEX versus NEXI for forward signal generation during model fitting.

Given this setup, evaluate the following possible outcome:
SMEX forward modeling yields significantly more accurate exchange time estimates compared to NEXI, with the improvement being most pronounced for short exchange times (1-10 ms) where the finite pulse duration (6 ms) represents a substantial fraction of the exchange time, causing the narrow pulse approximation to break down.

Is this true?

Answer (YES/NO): NO